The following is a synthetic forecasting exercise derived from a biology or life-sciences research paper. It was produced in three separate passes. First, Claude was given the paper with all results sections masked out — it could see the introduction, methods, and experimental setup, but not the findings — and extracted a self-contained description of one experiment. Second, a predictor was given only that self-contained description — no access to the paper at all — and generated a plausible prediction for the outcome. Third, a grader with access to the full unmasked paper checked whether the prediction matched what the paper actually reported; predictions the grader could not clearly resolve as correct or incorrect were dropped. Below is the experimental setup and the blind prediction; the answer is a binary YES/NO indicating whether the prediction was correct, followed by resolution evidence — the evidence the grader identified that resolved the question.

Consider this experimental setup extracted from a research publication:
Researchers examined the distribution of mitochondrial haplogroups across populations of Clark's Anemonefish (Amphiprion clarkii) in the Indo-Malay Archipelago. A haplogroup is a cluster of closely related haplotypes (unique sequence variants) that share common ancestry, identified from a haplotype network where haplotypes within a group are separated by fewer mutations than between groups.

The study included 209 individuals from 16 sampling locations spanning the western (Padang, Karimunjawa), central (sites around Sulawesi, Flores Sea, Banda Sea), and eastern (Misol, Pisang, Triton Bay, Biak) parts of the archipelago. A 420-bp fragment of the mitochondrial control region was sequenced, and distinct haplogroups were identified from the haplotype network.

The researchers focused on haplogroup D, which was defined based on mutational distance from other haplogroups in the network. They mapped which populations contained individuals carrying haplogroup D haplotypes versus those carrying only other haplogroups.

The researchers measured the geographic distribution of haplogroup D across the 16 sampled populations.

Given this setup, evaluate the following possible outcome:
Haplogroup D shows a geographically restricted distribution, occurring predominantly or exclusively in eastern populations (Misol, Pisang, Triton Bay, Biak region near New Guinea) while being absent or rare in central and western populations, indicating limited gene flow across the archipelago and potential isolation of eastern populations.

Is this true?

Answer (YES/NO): YES